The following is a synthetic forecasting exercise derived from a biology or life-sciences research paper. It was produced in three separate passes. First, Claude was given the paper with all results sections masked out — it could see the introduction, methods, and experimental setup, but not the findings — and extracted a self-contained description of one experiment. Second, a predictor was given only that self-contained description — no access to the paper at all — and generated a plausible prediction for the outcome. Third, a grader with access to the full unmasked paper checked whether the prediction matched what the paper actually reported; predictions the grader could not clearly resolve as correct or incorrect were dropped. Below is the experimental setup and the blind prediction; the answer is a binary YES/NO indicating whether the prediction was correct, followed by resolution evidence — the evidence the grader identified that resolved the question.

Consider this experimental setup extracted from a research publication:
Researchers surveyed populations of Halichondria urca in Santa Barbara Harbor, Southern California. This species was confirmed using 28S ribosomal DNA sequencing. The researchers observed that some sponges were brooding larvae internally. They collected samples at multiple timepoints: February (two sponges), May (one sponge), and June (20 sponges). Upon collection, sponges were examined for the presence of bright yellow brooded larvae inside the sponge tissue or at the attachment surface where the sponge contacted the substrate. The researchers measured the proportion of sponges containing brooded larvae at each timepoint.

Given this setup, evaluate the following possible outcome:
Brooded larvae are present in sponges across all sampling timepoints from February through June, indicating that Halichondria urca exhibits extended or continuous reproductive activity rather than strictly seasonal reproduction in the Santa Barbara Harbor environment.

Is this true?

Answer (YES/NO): YES